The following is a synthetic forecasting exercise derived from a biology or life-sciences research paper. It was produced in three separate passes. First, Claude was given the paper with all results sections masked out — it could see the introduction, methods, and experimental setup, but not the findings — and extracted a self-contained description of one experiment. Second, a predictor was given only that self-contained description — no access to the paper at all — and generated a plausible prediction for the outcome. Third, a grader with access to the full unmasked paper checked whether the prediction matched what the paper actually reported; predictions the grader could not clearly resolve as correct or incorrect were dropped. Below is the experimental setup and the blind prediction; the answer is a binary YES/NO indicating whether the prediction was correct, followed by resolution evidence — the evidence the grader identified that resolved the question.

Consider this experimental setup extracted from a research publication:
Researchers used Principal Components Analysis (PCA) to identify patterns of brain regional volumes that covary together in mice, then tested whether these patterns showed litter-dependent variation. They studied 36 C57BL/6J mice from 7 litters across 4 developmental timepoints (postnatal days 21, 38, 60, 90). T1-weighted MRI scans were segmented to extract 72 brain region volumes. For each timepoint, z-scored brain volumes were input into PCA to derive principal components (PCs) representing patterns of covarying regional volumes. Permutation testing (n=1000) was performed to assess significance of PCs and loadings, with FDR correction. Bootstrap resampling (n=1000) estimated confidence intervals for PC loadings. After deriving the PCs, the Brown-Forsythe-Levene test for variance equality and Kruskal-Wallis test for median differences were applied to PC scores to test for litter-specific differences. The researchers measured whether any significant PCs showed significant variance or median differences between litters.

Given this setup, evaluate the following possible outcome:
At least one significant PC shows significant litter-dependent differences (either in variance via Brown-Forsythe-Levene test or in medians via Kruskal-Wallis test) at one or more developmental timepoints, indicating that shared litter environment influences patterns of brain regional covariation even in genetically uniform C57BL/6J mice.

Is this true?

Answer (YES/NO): YES